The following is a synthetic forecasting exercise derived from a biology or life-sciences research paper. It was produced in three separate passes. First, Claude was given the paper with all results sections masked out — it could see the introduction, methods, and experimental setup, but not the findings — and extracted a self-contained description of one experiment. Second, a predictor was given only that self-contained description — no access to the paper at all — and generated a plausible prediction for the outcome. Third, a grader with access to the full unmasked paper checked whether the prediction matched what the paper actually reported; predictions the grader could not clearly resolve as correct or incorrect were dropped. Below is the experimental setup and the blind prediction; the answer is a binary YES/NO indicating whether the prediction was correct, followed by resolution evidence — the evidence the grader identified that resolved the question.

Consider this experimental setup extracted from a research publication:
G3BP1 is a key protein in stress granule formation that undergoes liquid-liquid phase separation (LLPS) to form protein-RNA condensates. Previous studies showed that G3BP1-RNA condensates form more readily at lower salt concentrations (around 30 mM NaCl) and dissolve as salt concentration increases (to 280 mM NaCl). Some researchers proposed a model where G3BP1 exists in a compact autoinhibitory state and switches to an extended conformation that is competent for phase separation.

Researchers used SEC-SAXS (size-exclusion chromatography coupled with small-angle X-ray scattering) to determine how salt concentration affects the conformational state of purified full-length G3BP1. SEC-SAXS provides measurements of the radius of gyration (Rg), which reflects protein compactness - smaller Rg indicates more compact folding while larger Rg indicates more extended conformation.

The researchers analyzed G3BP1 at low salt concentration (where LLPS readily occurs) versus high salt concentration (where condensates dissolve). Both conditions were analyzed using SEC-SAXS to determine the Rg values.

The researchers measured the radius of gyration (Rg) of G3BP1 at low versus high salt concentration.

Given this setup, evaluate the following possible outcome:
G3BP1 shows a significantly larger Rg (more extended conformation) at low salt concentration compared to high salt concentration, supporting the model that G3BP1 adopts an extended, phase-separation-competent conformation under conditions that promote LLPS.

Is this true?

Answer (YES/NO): NO